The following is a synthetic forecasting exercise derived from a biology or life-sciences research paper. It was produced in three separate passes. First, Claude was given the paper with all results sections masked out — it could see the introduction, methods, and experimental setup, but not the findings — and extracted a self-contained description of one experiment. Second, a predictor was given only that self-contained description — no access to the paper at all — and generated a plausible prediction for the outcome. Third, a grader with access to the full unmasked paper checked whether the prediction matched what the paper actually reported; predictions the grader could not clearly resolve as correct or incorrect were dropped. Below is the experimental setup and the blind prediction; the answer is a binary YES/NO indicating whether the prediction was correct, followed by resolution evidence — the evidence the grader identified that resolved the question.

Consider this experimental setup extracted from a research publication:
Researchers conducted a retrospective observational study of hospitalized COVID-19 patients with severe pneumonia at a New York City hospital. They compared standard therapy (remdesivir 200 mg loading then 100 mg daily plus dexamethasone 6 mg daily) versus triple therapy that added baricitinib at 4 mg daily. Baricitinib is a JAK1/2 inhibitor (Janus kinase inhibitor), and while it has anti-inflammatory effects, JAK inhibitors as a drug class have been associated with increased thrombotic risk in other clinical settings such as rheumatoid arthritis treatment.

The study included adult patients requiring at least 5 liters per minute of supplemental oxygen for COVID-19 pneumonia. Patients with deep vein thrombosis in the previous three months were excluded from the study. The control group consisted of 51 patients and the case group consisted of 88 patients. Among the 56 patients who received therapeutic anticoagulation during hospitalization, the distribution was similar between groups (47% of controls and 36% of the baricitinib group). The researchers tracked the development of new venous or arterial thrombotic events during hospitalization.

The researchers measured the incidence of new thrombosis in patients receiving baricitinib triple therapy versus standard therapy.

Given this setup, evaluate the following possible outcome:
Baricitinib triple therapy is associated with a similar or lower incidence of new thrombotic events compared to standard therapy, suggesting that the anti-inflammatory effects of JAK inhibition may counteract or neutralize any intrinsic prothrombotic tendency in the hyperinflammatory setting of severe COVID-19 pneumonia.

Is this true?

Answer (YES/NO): YES